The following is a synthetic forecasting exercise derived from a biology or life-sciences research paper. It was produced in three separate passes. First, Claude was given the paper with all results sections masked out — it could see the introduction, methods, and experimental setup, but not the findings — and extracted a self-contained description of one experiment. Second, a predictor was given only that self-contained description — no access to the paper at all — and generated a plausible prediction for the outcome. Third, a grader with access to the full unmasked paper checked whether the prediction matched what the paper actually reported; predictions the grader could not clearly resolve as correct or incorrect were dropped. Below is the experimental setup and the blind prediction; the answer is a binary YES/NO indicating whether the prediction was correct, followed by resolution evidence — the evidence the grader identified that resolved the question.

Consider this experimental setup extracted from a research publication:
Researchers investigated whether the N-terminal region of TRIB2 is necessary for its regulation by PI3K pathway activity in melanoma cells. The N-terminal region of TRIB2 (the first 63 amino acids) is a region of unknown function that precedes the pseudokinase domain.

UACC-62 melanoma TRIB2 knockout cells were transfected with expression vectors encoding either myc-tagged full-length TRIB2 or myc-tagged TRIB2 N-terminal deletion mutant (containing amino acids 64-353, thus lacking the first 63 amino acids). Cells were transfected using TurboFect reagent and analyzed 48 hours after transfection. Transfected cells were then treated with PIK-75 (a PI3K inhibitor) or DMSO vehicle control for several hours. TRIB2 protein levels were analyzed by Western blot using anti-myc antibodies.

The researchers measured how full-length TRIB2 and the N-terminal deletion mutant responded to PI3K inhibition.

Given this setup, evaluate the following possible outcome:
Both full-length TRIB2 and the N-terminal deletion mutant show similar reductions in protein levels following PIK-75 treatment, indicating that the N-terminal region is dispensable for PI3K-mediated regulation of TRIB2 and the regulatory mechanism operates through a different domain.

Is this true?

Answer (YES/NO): NO